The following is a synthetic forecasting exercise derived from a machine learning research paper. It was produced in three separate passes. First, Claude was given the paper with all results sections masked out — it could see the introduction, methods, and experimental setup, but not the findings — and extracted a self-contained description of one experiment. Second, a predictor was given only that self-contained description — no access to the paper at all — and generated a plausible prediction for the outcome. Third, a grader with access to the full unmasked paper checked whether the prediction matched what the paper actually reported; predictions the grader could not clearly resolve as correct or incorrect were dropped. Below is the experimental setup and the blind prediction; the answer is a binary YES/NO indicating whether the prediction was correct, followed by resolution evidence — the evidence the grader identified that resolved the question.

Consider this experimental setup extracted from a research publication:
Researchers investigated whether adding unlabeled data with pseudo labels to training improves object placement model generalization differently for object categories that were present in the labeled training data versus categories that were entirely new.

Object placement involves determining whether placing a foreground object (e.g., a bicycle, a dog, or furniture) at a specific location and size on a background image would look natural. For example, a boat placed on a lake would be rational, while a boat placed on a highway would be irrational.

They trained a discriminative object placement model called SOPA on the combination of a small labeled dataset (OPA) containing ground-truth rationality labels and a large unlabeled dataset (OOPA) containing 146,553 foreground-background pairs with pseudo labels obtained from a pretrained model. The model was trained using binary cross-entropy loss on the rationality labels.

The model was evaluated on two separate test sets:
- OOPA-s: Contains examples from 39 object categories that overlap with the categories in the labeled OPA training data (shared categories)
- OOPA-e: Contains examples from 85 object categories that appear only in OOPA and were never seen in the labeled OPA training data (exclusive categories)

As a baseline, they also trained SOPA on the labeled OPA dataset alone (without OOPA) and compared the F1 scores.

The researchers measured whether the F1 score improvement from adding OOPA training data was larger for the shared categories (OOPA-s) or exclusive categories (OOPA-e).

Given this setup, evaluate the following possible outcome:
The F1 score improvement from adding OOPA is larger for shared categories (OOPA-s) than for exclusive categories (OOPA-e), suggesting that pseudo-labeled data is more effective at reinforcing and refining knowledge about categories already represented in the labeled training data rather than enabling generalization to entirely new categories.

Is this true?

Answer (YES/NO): YES